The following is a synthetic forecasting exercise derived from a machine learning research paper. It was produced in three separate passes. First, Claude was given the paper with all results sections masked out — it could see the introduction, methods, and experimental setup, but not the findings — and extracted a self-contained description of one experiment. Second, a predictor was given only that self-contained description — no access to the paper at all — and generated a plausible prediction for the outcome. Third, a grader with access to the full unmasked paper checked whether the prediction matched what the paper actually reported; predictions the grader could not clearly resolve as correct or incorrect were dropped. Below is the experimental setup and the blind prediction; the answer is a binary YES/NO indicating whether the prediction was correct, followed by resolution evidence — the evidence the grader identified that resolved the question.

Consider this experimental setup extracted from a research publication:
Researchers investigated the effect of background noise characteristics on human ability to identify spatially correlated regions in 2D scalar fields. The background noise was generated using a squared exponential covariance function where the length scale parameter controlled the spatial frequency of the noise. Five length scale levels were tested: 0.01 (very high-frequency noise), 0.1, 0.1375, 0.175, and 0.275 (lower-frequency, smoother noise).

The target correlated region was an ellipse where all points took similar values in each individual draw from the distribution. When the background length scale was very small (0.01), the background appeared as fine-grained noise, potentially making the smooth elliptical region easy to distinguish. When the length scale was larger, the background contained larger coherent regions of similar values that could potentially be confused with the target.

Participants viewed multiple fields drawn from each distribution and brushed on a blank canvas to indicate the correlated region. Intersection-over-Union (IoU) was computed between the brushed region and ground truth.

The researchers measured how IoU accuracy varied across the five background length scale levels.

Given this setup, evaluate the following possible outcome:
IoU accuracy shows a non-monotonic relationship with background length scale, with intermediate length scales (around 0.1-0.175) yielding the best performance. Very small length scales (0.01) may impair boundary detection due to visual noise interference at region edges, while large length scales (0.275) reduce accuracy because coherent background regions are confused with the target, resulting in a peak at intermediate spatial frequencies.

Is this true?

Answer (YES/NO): NO